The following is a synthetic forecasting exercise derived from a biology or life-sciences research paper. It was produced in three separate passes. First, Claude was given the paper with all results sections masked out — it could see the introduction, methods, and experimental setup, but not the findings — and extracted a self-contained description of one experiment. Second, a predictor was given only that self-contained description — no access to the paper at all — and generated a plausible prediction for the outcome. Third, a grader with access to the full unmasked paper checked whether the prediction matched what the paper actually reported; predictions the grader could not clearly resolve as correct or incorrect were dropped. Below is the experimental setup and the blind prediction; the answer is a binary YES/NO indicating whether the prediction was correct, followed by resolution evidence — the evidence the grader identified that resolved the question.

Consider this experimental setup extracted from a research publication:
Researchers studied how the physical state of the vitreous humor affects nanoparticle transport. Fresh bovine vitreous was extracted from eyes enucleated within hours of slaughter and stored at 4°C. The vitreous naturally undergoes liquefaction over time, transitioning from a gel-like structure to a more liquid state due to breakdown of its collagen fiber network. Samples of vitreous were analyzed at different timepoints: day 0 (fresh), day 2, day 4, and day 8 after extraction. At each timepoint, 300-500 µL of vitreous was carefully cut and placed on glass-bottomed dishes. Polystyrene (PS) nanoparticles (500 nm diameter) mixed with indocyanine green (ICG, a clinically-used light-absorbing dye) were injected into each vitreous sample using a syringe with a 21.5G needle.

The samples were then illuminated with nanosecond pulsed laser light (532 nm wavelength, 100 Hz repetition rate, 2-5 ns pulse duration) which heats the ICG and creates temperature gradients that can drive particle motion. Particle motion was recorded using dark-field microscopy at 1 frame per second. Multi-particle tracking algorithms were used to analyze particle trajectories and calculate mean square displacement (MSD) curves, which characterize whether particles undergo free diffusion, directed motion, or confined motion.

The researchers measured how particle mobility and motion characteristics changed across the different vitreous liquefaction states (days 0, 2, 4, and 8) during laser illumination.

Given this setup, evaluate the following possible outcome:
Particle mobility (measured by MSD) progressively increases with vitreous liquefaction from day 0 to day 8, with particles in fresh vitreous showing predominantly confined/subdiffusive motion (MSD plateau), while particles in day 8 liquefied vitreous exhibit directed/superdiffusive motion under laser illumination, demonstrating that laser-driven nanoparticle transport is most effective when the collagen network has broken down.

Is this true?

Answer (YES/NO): NO